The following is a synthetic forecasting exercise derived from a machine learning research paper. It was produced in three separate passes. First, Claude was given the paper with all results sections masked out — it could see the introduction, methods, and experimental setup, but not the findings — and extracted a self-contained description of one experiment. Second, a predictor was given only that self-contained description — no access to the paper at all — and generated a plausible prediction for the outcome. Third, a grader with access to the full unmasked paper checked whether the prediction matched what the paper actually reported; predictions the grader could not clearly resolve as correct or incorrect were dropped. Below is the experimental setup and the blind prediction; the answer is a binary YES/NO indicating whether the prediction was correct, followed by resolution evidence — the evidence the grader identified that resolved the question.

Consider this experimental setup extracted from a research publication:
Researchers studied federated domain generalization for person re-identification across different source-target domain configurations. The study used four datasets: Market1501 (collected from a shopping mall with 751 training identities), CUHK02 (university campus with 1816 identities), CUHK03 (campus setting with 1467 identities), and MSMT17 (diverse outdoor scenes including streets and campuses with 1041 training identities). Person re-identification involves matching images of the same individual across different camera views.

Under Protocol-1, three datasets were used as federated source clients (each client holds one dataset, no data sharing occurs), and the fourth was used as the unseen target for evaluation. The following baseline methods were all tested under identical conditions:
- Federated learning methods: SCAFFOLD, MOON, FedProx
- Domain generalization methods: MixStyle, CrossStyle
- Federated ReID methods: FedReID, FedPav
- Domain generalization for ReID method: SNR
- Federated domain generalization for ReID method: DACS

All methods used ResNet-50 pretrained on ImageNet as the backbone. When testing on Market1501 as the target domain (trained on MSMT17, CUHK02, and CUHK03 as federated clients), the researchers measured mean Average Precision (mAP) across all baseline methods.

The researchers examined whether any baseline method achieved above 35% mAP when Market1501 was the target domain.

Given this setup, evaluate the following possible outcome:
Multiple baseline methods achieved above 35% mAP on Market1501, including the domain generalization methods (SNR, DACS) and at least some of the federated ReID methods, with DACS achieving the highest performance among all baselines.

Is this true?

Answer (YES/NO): NO